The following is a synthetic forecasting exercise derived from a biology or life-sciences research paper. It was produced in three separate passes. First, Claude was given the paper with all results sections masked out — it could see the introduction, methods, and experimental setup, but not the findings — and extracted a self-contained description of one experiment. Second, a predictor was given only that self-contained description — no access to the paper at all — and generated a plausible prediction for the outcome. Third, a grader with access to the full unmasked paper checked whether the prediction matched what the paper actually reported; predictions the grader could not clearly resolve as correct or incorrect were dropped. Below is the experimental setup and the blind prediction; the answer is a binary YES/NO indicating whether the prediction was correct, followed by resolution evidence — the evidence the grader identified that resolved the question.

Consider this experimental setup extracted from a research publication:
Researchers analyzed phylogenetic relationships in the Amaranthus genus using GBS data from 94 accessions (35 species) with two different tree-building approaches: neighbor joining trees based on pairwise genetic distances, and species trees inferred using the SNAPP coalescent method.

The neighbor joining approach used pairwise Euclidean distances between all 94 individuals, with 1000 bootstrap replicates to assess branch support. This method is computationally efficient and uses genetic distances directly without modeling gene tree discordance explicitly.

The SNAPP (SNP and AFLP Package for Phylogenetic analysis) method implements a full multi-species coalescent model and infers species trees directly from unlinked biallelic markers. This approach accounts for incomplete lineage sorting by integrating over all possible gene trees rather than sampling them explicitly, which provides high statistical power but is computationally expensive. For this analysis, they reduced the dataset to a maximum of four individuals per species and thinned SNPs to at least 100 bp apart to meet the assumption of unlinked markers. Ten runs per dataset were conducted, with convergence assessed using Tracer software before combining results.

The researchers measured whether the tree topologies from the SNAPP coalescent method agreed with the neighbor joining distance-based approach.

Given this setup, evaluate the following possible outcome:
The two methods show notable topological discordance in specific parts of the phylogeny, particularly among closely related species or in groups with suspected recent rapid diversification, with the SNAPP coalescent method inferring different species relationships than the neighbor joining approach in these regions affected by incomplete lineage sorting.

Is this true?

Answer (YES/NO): NO